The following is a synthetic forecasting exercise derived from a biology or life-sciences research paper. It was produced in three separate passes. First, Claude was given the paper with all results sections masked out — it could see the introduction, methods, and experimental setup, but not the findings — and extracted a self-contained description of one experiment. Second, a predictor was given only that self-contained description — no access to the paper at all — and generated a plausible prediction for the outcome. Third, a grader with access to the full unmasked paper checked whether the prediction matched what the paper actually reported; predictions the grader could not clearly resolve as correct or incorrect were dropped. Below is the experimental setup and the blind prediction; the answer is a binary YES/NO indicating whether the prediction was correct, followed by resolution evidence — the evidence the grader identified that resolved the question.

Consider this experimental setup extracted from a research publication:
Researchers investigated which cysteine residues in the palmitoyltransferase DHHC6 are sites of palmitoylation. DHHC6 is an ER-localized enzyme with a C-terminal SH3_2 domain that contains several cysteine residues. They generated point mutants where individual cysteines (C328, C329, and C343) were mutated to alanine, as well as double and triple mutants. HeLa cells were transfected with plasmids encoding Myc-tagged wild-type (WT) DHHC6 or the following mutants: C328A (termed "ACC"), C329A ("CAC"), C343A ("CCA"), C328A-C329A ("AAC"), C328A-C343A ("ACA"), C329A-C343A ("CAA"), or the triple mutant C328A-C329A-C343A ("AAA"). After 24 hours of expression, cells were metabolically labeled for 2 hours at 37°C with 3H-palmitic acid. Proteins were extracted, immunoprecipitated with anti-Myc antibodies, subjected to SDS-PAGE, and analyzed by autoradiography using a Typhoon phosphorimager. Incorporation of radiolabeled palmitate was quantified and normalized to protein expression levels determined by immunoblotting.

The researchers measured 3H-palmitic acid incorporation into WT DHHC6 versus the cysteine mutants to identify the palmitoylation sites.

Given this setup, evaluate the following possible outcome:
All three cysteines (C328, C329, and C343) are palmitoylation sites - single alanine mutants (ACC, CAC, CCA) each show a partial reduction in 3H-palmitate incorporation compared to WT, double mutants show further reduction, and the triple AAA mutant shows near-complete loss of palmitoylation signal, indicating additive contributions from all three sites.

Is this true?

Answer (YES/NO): YES